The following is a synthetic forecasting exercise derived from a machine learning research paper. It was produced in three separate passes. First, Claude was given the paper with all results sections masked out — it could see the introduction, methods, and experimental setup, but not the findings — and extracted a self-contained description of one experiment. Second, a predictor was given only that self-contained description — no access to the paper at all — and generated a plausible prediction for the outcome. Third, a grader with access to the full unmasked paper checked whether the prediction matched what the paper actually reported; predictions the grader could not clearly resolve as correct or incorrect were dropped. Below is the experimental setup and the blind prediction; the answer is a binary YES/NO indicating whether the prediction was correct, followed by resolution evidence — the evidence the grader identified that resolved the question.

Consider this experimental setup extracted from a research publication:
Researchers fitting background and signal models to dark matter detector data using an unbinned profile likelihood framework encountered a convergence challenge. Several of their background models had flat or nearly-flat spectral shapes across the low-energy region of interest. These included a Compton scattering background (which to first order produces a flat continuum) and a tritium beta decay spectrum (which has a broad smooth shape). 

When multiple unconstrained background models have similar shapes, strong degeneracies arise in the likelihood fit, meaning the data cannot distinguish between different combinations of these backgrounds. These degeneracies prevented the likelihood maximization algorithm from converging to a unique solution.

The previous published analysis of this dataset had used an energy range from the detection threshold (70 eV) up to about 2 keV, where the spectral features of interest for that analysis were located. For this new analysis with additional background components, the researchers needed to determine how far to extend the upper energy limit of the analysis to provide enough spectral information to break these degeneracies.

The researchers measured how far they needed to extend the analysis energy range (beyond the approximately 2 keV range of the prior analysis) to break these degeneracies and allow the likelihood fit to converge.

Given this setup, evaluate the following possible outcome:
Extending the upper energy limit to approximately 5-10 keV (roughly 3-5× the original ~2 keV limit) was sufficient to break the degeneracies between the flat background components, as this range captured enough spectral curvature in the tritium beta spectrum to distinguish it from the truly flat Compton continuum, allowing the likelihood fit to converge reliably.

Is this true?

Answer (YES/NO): NO